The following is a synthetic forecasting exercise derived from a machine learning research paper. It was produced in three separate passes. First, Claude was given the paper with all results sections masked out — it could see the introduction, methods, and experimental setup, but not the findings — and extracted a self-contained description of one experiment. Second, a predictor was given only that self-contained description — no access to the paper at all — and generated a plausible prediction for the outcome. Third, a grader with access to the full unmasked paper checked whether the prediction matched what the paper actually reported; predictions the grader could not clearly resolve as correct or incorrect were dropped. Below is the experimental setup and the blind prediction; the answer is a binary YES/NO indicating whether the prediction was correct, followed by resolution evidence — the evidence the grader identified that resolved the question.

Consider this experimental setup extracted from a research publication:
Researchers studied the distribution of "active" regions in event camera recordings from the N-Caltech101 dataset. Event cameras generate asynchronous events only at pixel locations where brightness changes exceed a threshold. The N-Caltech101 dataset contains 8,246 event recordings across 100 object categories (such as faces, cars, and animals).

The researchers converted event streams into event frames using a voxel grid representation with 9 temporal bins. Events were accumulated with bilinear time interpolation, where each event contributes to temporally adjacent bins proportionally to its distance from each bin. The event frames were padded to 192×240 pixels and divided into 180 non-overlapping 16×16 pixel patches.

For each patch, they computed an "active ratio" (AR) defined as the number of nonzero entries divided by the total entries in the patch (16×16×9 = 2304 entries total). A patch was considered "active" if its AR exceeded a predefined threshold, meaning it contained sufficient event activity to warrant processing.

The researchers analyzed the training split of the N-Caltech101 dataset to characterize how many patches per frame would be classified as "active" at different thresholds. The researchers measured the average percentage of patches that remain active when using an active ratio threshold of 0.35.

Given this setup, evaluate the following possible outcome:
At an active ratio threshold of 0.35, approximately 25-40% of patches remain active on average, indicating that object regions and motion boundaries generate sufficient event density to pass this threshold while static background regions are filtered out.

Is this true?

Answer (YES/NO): NO